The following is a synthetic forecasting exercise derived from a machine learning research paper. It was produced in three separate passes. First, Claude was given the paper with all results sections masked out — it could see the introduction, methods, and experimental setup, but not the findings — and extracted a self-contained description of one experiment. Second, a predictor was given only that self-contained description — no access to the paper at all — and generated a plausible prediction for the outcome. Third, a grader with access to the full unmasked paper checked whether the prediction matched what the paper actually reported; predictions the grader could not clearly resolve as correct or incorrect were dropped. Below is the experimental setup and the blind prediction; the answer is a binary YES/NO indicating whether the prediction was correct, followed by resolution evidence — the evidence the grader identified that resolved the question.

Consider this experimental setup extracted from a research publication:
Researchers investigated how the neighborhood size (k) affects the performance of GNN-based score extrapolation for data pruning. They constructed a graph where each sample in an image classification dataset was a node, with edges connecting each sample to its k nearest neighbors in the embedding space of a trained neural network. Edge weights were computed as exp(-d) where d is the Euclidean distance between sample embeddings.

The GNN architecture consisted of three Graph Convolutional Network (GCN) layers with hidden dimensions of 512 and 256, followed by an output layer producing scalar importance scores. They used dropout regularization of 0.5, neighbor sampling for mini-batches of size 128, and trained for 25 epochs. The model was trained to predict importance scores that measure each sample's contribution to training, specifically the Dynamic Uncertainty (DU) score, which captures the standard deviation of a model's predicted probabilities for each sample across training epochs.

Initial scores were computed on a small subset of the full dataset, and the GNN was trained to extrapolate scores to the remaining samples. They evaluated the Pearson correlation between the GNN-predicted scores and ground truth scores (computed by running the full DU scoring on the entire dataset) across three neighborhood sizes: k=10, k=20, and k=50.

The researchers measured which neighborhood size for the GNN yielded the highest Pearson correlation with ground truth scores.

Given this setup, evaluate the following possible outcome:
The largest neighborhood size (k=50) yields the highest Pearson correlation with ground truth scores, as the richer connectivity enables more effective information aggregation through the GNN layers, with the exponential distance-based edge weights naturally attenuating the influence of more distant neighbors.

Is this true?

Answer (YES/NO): NO